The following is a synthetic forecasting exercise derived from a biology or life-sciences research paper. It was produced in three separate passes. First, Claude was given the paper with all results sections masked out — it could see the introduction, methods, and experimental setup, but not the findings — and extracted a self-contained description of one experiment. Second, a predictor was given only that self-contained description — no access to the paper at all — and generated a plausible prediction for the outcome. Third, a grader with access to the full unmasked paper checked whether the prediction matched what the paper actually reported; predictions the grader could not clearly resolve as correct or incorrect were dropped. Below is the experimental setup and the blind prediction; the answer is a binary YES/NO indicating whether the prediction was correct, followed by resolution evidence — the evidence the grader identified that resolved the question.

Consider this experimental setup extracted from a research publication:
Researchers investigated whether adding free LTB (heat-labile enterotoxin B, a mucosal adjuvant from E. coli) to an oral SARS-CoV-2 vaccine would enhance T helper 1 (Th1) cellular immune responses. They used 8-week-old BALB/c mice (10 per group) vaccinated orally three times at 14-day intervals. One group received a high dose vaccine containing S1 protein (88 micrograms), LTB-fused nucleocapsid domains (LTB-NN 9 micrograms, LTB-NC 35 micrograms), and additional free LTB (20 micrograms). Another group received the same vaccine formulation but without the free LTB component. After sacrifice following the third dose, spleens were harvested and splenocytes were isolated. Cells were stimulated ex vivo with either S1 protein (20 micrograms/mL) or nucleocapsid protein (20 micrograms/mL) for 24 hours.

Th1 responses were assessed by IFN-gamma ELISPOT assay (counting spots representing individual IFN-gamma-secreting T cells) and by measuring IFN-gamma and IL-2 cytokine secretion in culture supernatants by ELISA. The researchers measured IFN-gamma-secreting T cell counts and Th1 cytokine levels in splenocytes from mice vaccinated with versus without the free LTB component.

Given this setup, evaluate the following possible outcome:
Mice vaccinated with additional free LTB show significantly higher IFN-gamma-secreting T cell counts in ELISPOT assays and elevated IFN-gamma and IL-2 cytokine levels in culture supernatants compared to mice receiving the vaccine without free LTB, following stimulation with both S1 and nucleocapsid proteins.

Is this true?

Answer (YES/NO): NO